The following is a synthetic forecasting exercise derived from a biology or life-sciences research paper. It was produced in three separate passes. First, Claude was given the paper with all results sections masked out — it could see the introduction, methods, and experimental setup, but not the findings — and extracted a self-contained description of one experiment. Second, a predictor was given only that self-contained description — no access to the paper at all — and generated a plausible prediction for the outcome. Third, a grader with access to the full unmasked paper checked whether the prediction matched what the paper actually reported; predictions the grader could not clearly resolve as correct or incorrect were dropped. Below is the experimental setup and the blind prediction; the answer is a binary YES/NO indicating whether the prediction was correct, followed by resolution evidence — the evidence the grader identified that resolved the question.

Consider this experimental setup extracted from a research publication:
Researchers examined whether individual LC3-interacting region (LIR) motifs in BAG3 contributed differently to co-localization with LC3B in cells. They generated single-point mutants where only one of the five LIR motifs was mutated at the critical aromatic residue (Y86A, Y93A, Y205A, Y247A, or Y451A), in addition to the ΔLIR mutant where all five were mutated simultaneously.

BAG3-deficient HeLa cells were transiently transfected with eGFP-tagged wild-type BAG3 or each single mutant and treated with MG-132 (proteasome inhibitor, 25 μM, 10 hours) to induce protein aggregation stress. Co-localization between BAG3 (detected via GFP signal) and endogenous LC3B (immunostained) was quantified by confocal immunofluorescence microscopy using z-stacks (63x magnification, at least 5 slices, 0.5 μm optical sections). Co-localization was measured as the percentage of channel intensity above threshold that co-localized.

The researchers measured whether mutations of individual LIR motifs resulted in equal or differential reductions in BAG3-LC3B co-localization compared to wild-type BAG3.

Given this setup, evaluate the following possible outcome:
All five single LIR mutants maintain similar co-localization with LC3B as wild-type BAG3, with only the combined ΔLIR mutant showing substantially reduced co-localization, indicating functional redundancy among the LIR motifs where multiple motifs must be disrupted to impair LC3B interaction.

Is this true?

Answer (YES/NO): NO